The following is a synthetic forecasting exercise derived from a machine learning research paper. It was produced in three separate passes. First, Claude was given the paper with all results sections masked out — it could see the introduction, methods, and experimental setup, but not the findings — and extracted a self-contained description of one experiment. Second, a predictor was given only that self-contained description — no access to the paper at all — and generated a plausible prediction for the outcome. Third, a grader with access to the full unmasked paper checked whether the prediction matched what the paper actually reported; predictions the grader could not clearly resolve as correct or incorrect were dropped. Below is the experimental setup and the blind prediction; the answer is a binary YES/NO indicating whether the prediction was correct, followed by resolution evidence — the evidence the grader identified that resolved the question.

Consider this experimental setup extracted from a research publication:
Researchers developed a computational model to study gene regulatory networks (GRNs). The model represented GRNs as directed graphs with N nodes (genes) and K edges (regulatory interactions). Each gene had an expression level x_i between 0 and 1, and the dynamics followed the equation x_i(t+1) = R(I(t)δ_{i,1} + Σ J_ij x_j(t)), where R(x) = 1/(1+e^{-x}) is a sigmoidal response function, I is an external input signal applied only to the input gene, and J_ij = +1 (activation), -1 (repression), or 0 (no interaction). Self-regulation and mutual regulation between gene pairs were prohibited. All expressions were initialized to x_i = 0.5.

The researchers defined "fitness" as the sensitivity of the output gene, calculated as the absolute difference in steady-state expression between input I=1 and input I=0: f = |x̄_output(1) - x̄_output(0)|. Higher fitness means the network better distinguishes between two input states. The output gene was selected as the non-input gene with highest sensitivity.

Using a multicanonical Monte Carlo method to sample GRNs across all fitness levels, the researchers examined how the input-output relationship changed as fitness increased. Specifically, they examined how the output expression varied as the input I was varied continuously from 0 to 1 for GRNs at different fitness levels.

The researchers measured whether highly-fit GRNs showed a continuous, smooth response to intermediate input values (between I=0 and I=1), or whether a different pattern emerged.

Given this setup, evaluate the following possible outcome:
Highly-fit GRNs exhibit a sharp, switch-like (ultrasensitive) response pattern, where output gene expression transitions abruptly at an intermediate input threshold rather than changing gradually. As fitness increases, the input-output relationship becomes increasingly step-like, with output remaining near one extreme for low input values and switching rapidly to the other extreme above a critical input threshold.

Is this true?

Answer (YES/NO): NO